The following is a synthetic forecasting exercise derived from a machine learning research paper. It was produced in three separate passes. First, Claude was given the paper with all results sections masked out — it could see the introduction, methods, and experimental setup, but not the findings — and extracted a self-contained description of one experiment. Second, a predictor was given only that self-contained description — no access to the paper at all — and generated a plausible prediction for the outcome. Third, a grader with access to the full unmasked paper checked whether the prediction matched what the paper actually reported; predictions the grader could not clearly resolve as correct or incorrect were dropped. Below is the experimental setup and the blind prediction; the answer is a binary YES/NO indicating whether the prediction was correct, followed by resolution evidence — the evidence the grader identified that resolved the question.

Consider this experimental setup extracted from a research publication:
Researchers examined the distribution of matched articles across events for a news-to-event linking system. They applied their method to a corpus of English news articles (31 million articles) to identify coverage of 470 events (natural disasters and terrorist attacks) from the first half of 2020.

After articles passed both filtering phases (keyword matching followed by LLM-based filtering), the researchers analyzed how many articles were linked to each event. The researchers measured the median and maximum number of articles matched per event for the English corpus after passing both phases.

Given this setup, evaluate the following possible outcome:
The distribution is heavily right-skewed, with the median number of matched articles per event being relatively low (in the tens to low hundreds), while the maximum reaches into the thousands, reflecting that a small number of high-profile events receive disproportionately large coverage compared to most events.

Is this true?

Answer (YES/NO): YES